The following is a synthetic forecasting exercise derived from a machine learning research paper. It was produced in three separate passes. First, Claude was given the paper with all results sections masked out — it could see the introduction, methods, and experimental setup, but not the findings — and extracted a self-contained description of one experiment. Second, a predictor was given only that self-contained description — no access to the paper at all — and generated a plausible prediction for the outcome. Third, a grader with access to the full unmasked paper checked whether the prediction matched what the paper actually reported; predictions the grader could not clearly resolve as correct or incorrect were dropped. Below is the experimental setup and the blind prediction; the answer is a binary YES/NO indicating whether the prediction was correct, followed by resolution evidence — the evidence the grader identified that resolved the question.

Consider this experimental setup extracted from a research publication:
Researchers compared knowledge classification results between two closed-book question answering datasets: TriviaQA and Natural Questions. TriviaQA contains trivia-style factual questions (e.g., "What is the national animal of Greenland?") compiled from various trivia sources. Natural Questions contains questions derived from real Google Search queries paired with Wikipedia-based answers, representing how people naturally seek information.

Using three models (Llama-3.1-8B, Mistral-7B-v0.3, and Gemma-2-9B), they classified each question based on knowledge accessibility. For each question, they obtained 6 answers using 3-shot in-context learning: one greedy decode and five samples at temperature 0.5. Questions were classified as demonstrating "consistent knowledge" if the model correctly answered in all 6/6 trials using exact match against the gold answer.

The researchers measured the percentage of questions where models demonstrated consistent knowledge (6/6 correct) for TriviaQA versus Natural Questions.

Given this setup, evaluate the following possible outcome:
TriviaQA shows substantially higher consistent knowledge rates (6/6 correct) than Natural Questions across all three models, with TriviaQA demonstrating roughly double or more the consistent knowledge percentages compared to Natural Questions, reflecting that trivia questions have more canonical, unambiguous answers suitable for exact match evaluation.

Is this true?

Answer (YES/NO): YES